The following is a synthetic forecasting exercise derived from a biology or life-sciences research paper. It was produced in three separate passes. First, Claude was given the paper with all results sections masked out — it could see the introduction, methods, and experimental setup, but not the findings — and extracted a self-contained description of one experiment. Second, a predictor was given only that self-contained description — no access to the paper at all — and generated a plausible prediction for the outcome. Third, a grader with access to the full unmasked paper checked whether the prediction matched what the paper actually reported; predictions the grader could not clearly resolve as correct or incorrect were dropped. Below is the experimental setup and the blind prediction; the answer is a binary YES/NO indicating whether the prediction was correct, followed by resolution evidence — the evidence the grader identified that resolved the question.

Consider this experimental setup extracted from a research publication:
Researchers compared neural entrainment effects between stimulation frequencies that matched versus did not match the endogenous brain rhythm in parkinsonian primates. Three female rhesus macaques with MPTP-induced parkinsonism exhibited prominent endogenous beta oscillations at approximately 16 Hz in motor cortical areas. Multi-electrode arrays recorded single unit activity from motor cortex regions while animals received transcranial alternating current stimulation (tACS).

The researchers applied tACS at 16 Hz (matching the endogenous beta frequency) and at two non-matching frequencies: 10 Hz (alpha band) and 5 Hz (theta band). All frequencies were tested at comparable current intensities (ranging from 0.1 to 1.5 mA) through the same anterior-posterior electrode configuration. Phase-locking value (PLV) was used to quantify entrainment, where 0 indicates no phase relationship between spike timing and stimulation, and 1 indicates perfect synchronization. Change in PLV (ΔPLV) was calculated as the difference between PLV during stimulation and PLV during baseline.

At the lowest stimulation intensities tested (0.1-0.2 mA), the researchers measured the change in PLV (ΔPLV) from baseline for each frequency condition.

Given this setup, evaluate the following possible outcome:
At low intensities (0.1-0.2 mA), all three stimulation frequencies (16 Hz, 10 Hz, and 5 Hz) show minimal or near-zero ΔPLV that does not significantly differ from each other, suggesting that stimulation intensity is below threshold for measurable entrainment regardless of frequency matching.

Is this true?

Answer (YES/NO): NO